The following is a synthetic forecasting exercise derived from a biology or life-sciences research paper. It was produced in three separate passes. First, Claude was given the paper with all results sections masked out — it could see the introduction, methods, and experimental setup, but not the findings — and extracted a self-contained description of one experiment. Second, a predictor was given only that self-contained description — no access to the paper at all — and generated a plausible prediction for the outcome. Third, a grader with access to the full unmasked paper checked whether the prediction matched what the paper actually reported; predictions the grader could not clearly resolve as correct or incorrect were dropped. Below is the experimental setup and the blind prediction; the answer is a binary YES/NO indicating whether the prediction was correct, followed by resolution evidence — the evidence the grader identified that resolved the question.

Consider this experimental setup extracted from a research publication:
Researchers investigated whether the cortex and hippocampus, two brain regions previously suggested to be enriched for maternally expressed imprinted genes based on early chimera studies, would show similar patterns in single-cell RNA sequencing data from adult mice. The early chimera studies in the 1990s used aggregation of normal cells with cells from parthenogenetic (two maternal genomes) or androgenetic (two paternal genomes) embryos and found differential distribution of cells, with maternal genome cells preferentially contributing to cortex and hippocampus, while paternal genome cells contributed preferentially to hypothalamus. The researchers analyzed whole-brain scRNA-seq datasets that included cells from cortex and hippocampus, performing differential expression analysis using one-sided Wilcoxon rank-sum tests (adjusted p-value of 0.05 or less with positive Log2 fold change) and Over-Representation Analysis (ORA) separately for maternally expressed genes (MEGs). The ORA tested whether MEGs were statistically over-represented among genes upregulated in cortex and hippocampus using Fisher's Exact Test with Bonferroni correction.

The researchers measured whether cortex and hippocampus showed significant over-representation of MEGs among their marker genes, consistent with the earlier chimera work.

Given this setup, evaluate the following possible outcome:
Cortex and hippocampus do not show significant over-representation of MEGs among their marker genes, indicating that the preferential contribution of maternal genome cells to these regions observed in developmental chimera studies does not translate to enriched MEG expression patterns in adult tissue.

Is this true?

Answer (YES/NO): YES